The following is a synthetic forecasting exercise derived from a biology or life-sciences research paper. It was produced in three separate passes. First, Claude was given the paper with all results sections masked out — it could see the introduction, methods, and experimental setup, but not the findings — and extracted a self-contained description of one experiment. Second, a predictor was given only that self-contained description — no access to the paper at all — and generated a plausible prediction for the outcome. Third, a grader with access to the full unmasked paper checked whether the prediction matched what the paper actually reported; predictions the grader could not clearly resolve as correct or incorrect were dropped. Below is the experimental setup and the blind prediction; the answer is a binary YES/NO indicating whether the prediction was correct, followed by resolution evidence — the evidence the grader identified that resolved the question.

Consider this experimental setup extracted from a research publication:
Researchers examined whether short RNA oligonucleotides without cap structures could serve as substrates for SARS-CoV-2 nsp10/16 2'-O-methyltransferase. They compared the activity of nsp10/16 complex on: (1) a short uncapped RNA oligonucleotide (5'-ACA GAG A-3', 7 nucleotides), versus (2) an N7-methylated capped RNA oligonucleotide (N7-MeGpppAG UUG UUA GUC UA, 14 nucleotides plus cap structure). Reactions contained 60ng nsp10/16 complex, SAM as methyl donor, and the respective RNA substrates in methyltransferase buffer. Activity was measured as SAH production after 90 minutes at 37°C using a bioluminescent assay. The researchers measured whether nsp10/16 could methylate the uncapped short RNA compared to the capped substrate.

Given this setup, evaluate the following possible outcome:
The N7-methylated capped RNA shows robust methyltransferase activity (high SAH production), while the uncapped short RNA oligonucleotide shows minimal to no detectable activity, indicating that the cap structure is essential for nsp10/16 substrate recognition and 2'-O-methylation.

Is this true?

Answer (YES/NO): NO